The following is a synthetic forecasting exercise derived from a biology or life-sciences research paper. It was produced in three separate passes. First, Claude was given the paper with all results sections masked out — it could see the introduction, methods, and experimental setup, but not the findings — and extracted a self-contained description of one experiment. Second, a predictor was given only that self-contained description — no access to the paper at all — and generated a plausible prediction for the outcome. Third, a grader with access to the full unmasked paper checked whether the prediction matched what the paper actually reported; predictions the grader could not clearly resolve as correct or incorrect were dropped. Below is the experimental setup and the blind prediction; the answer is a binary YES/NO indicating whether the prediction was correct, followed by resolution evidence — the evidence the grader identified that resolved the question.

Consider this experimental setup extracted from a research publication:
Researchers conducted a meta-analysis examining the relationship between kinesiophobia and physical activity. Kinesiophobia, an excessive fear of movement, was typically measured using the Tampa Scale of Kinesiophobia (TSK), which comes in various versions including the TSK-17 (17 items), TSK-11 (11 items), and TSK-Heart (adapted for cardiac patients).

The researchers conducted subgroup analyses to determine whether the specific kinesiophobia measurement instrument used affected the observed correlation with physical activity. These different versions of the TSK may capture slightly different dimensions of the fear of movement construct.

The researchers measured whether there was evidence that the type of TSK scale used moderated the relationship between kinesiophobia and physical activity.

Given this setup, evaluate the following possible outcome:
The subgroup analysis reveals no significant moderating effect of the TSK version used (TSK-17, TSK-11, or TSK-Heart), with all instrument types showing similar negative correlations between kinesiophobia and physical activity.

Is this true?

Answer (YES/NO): YES